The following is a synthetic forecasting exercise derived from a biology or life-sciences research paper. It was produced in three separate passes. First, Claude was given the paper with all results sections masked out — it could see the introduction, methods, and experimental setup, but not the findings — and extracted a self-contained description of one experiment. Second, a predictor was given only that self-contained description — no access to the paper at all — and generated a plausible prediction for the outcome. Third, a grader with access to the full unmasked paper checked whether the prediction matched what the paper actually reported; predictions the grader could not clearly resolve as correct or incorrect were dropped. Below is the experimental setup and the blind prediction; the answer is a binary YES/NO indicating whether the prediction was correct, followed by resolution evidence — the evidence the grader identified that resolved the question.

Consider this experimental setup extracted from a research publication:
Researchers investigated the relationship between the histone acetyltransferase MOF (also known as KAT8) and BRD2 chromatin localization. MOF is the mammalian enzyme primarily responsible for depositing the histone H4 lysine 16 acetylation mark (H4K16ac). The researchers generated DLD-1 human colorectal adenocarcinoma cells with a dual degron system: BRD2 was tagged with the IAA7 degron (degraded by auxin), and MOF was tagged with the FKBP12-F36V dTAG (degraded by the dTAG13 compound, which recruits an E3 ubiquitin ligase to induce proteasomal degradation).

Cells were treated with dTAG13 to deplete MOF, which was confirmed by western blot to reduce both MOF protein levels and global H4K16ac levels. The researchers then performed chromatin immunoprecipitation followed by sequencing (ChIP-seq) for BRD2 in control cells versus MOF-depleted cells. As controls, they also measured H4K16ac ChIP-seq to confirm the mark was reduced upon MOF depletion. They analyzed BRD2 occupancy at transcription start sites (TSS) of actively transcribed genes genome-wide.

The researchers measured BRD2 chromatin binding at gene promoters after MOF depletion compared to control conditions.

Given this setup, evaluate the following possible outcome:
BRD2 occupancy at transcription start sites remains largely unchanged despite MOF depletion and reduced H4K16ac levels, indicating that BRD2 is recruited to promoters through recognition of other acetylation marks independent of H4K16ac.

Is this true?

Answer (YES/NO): NO